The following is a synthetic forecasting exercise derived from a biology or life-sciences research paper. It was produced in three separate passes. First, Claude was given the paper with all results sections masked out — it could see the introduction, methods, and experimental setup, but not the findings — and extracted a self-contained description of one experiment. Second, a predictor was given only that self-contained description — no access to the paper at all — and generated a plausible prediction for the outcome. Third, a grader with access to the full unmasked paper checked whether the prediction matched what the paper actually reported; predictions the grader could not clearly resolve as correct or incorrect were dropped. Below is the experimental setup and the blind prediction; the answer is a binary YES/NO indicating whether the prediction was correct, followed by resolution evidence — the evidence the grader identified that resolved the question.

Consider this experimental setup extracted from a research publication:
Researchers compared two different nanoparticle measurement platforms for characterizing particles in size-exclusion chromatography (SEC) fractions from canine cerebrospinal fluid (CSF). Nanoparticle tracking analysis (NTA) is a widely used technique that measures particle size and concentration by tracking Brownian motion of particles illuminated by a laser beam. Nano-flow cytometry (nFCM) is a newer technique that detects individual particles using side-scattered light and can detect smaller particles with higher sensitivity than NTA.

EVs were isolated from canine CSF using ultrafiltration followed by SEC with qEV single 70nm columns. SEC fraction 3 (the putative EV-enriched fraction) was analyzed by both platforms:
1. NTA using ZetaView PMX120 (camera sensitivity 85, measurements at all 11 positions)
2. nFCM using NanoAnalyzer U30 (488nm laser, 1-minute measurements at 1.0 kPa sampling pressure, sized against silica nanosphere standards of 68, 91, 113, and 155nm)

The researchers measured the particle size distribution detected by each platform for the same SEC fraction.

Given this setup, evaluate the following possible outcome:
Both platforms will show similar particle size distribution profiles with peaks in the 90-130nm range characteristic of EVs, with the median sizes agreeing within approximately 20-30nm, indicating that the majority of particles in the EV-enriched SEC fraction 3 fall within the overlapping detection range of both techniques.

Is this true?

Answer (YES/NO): NO